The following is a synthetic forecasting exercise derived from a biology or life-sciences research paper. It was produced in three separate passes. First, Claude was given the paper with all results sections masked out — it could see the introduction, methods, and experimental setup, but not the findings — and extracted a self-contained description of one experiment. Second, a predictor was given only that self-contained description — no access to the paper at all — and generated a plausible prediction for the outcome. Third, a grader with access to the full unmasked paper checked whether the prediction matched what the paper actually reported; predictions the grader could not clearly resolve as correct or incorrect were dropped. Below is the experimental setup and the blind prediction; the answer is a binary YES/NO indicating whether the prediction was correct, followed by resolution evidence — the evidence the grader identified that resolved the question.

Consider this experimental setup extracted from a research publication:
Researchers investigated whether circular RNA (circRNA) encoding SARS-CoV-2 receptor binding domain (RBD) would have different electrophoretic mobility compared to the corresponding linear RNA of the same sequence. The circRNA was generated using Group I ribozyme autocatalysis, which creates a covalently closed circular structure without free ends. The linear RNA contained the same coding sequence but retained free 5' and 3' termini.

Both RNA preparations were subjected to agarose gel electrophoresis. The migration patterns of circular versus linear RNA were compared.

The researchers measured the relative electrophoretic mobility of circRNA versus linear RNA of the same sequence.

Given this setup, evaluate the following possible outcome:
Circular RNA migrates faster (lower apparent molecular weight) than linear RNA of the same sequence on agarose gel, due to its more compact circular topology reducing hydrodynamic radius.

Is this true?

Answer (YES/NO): YES